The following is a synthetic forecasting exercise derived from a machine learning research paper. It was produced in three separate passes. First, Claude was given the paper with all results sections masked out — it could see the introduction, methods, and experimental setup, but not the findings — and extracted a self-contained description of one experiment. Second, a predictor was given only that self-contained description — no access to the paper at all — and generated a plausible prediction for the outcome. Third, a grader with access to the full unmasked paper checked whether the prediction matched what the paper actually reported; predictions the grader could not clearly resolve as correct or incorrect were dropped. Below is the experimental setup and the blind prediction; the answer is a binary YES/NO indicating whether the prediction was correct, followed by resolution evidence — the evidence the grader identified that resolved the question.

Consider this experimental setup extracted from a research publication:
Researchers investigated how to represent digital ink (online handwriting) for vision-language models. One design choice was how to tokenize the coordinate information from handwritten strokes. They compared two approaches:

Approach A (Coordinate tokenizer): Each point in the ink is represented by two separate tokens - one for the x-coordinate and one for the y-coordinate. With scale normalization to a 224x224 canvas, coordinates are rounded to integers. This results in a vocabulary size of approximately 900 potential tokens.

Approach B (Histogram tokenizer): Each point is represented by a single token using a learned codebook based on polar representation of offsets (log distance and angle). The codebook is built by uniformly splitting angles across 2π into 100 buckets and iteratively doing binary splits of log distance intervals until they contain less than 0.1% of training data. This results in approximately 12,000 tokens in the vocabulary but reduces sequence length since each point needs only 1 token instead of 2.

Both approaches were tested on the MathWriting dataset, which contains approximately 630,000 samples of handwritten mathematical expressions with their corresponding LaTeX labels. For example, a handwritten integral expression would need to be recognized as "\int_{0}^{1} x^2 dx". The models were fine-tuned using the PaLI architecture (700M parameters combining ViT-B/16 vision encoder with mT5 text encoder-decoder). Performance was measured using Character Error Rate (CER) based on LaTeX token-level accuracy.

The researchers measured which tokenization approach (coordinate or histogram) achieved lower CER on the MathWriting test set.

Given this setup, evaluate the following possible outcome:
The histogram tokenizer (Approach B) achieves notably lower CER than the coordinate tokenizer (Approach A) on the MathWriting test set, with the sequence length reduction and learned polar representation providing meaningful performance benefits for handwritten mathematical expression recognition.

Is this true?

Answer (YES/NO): NO